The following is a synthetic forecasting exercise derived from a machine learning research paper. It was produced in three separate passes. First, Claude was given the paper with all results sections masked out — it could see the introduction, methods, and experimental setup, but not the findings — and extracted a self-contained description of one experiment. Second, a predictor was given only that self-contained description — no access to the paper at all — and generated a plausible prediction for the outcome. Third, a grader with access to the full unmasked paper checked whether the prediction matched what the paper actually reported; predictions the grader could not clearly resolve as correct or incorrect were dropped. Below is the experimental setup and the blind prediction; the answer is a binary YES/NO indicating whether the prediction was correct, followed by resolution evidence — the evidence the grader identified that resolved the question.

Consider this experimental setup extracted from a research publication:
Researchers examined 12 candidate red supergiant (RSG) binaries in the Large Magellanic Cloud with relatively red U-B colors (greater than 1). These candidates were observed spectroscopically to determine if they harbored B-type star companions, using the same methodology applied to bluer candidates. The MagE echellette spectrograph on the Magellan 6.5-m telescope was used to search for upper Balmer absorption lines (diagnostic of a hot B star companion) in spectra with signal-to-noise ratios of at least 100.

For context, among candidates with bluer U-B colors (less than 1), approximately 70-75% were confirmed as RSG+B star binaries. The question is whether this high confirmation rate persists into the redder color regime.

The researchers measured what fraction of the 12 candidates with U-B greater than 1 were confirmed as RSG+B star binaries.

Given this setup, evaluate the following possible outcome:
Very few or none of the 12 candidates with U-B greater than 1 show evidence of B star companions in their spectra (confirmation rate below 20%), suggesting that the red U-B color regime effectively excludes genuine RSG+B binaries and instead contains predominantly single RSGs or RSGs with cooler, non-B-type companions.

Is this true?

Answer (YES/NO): YES